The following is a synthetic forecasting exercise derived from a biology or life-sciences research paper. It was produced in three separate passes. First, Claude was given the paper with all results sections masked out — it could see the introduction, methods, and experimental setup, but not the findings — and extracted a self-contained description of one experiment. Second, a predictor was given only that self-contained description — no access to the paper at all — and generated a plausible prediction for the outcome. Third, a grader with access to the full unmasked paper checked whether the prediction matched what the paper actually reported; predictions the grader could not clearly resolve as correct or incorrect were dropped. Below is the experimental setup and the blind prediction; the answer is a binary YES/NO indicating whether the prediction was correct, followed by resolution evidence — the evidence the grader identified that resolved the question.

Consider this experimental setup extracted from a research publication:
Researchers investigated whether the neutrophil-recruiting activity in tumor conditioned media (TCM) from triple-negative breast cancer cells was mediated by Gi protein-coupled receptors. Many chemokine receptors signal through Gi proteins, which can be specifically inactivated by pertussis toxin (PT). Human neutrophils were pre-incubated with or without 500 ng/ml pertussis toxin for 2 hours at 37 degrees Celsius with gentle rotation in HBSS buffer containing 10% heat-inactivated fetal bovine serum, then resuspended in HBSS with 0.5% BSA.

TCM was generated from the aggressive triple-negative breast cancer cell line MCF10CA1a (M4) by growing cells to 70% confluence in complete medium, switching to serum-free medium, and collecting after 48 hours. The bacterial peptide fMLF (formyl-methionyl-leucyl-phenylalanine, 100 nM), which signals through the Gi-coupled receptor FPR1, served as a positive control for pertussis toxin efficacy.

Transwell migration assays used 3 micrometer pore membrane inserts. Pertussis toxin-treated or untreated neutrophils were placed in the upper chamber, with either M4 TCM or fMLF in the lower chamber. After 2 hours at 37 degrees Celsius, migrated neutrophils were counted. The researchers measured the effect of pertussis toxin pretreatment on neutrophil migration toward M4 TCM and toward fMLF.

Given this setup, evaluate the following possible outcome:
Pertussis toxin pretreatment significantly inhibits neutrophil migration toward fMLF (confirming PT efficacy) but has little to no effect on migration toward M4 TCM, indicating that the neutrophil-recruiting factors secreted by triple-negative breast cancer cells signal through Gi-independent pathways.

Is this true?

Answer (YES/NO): NO